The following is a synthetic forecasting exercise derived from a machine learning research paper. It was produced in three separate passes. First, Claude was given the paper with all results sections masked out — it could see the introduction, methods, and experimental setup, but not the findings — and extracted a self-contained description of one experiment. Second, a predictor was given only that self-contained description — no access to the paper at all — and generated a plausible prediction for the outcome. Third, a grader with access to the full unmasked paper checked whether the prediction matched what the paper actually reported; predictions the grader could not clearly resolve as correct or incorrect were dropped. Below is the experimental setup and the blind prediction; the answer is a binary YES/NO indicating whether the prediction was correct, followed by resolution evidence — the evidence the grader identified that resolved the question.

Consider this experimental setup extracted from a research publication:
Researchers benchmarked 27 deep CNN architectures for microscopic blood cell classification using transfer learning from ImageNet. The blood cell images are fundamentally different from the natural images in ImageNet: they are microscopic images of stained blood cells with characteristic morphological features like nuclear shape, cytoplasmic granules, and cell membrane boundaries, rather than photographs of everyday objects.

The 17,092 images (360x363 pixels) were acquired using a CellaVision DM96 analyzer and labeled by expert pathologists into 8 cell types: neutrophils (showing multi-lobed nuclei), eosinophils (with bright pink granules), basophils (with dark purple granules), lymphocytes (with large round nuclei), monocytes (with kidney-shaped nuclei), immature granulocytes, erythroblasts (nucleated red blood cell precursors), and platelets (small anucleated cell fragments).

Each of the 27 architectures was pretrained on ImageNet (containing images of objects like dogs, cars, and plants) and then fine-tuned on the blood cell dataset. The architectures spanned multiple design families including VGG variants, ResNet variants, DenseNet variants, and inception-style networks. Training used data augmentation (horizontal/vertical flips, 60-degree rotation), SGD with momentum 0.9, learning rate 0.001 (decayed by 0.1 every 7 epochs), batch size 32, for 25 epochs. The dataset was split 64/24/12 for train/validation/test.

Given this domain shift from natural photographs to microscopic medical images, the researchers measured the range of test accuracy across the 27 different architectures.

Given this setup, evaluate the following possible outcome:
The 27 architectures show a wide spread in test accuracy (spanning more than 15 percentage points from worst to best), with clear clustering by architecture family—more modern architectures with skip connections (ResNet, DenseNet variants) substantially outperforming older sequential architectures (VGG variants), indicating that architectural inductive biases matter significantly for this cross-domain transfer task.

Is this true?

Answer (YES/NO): NO